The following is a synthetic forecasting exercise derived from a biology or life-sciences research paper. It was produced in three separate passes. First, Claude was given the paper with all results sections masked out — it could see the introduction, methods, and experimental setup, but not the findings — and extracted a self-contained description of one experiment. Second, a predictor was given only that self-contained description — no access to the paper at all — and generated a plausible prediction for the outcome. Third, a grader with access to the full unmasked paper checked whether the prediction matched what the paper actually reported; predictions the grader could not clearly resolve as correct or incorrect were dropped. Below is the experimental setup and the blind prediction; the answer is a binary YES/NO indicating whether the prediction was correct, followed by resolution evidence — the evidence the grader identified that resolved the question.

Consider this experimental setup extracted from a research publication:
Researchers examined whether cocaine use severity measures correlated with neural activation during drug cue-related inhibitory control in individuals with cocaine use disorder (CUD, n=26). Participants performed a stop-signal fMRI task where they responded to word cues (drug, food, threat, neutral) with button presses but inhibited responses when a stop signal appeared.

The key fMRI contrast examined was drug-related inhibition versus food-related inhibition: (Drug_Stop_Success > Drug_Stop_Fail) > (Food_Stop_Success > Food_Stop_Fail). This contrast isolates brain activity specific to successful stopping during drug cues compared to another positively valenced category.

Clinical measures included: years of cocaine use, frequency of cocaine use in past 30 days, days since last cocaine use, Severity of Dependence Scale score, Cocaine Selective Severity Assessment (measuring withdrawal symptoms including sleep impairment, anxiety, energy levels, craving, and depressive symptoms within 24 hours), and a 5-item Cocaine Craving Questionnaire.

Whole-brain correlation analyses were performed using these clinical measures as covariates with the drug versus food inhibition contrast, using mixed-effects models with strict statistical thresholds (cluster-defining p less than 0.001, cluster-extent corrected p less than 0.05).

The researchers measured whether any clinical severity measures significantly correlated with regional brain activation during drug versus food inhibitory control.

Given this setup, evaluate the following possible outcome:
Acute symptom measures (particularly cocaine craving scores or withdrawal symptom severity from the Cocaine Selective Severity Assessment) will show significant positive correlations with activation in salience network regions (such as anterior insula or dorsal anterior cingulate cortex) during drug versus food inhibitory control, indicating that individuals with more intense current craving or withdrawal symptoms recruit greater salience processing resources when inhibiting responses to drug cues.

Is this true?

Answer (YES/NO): NO